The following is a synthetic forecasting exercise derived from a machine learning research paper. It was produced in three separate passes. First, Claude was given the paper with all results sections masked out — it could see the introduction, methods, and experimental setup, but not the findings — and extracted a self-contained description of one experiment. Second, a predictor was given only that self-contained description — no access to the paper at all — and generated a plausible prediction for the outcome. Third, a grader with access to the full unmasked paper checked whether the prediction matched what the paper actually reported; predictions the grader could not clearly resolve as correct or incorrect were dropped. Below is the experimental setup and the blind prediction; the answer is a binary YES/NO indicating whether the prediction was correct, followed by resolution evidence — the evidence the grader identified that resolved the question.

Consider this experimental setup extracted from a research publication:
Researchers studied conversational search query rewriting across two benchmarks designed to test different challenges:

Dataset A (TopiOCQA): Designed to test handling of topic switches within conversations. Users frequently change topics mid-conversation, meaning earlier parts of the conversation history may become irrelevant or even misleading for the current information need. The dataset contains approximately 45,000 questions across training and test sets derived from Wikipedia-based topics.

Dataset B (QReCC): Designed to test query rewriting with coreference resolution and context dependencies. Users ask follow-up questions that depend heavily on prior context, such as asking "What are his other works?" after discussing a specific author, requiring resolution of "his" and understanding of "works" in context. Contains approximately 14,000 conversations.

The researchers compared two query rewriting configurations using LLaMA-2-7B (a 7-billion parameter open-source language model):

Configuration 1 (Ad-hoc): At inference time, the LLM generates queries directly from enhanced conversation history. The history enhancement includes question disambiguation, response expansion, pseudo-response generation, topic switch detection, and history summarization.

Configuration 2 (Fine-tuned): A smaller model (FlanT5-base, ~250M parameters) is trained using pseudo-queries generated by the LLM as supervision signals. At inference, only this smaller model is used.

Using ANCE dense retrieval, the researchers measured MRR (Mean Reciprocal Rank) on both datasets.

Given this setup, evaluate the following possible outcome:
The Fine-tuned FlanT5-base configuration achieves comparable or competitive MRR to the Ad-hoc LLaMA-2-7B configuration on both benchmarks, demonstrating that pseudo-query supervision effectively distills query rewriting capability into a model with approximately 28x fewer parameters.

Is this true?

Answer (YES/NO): NO